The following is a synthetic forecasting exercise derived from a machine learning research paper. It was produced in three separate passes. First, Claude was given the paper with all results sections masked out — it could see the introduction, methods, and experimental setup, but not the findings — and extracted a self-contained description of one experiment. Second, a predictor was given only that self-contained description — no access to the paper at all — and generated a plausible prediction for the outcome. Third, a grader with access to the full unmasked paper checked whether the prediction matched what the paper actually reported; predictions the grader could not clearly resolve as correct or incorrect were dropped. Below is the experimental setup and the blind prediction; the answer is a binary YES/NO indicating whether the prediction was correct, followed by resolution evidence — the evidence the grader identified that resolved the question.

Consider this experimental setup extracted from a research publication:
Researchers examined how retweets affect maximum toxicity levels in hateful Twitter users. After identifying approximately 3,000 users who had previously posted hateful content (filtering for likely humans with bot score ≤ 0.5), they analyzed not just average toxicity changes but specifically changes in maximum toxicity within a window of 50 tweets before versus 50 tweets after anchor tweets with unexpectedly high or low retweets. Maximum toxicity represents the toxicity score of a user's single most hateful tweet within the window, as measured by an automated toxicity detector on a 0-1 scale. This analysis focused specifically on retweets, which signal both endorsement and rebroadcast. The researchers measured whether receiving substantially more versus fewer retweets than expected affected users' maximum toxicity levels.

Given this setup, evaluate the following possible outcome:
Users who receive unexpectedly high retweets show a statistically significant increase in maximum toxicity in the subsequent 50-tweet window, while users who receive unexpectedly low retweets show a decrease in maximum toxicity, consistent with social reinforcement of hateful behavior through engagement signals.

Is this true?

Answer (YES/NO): YES